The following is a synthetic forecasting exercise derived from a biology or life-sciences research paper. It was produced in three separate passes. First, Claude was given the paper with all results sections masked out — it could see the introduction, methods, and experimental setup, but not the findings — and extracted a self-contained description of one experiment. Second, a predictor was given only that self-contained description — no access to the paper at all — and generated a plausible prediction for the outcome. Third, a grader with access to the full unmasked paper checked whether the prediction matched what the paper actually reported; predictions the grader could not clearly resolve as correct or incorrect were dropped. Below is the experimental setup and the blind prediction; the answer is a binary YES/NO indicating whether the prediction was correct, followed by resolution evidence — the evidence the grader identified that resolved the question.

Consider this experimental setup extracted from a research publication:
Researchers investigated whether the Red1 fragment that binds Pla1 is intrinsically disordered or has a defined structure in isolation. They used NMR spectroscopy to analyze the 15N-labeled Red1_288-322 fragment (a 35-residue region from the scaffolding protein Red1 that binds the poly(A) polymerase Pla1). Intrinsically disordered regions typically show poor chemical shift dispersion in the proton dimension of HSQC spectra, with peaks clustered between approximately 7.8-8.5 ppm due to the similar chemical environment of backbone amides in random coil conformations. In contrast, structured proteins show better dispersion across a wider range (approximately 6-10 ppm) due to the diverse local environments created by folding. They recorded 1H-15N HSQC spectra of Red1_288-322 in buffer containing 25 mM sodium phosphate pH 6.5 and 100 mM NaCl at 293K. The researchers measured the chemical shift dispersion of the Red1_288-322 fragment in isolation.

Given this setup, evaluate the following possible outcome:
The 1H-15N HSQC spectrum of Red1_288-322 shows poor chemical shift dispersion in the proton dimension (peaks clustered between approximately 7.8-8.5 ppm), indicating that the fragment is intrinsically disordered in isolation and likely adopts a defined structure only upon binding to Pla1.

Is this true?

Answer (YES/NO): YES